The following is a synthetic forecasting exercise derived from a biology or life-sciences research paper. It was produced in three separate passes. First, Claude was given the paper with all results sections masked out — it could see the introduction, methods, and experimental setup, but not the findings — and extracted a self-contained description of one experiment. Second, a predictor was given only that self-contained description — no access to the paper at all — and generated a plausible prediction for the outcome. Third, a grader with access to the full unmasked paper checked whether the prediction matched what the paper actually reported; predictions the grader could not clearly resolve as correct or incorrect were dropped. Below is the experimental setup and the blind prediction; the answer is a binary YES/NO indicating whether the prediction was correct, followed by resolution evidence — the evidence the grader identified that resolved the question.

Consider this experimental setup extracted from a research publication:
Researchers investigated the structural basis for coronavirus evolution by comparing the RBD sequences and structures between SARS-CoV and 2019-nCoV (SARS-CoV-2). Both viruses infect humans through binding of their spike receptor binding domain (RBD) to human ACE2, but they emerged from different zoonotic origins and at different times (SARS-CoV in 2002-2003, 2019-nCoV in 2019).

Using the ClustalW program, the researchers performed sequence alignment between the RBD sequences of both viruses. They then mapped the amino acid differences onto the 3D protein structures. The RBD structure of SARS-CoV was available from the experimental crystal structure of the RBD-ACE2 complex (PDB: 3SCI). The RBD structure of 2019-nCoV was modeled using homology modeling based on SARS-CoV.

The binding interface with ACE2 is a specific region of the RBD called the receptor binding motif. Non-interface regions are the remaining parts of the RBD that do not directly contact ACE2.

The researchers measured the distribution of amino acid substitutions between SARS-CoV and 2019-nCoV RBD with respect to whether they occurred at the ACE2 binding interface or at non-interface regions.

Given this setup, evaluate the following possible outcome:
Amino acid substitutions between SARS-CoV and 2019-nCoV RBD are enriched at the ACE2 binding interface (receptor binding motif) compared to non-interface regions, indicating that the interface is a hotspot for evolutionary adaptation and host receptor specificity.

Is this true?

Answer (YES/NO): YES